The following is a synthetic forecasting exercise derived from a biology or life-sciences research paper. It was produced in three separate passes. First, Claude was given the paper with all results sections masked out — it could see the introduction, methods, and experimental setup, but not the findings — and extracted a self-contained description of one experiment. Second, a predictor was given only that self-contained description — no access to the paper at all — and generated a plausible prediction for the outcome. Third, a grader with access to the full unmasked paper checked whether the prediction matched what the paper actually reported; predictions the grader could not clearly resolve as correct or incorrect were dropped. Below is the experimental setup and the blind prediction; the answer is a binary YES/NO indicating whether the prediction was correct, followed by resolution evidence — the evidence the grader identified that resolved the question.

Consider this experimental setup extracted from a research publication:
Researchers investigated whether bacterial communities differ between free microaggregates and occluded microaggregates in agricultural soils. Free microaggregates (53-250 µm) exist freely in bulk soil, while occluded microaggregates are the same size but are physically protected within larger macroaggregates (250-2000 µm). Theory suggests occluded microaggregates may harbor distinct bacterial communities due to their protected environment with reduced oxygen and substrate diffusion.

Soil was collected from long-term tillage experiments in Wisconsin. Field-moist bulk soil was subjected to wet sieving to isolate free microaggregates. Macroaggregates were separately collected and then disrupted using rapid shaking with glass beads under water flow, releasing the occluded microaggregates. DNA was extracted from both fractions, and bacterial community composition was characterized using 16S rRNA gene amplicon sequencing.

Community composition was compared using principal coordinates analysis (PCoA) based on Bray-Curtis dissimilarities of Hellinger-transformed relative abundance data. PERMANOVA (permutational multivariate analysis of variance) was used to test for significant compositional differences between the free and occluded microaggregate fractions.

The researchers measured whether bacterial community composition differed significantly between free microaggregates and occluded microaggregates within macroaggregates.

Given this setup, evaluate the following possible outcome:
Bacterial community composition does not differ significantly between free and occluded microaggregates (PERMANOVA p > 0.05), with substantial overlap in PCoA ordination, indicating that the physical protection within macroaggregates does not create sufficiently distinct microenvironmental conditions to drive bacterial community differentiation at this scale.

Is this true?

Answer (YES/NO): YES